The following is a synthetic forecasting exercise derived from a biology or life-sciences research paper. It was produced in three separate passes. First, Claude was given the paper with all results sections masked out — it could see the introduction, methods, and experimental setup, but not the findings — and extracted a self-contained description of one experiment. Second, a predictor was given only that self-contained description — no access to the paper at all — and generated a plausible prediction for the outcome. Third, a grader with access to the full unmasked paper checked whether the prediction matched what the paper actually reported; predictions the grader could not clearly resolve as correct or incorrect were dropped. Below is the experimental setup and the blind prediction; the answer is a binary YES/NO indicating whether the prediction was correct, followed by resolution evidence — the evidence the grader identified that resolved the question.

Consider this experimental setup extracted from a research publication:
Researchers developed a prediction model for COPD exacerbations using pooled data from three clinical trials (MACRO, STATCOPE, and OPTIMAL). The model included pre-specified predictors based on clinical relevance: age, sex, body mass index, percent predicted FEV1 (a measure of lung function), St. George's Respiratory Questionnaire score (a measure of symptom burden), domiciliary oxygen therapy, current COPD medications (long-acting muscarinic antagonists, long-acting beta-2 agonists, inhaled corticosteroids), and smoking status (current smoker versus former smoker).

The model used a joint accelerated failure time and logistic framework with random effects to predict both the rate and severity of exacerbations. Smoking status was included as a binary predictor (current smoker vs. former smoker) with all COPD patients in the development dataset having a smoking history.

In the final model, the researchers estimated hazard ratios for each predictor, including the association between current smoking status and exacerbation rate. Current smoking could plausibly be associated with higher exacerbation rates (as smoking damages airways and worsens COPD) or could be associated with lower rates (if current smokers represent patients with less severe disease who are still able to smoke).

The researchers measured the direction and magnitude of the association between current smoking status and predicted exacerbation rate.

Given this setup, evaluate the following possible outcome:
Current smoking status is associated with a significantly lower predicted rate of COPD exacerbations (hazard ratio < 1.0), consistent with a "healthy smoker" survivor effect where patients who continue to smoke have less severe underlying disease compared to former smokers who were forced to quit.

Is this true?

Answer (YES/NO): YES